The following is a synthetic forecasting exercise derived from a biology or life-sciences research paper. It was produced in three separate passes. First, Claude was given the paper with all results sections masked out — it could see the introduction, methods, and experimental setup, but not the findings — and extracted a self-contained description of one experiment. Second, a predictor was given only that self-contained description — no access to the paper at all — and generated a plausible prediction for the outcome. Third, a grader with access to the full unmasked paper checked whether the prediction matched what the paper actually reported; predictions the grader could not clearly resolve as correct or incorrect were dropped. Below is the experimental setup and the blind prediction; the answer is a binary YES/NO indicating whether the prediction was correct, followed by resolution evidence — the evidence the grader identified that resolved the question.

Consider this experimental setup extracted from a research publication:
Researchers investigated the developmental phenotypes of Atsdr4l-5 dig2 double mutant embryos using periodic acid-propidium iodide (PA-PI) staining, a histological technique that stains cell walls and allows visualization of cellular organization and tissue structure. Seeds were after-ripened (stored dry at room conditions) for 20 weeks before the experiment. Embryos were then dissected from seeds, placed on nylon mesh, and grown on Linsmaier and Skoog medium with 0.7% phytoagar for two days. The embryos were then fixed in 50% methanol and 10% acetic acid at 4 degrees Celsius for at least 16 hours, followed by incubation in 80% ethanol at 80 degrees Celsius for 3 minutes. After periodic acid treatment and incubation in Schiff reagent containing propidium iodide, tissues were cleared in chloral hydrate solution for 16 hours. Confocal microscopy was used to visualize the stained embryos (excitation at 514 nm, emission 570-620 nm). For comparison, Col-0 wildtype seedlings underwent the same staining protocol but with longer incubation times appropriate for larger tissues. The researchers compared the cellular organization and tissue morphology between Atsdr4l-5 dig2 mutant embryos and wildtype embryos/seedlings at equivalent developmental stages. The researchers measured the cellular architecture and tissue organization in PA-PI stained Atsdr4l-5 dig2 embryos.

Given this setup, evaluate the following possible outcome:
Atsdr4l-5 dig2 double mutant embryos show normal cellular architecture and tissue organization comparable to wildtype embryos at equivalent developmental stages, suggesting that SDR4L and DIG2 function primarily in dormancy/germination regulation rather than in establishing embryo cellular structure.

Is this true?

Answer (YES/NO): NO